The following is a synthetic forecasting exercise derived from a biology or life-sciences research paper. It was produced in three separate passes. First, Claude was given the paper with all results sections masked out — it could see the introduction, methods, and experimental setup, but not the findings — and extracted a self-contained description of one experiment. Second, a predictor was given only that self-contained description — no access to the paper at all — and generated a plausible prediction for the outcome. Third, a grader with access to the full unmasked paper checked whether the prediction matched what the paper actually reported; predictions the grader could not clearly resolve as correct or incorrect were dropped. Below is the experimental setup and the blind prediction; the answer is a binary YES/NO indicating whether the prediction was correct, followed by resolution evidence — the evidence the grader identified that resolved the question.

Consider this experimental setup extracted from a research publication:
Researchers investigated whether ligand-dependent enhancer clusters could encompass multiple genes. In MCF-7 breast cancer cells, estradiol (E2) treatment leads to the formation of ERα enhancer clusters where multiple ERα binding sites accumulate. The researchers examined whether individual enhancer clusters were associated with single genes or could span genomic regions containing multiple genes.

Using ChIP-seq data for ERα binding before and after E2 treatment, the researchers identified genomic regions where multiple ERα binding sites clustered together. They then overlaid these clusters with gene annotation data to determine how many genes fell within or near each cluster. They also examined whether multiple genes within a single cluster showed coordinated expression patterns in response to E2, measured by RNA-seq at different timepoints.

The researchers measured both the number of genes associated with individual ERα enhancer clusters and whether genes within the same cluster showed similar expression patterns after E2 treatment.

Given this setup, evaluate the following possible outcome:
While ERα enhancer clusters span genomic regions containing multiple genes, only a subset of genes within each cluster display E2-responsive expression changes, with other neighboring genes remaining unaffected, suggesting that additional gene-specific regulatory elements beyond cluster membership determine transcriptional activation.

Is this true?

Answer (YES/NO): NO